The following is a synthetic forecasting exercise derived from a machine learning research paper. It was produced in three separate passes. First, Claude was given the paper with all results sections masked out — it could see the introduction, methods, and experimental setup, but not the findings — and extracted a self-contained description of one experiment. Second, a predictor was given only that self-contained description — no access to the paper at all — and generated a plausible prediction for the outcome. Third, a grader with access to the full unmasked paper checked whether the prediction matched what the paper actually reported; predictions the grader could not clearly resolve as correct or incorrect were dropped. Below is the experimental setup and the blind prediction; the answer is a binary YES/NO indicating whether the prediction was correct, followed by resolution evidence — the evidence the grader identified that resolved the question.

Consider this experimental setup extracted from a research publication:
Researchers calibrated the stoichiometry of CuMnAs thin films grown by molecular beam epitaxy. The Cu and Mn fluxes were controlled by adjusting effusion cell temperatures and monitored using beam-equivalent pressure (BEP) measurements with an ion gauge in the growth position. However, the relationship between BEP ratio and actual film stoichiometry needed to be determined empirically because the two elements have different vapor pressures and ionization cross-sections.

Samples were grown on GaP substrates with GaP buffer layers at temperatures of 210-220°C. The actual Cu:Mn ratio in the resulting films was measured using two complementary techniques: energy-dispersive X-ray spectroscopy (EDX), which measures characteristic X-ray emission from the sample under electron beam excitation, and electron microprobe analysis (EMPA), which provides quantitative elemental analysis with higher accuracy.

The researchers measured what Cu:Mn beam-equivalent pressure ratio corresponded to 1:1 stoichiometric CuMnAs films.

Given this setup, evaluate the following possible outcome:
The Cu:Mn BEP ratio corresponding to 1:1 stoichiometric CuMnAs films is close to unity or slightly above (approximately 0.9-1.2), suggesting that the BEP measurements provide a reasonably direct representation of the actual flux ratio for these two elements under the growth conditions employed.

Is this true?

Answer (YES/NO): NO